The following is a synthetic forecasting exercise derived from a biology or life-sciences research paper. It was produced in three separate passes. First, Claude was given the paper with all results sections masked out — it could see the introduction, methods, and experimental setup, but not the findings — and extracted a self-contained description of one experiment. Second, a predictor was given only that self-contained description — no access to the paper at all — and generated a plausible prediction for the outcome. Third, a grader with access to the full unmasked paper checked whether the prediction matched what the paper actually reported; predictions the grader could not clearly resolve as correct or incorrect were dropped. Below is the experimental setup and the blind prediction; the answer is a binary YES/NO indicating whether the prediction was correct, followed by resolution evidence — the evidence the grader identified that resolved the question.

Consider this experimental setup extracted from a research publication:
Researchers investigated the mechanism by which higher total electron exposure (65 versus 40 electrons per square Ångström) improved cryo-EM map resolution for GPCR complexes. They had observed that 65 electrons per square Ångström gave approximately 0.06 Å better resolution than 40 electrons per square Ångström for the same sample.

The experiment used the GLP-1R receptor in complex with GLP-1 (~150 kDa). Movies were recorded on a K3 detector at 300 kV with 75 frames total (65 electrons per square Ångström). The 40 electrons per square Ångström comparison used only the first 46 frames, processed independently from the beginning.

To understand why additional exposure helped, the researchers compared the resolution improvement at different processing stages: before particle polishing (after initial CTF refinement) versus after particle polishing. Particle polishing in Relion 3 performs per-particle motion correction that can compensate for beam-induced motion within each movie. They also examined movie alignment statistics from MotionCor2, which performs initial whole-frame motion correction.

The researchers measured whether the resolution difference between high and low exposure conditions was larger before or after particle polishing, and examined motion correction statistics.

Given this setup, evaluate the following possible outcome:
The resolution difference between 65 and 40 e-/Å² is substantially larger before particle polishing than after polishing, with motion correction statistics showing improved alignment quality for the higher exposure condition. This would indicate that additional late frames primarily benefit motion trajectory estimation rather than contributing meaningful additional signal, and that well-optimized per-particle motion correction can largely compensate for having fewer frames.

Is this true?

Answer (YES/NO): YES